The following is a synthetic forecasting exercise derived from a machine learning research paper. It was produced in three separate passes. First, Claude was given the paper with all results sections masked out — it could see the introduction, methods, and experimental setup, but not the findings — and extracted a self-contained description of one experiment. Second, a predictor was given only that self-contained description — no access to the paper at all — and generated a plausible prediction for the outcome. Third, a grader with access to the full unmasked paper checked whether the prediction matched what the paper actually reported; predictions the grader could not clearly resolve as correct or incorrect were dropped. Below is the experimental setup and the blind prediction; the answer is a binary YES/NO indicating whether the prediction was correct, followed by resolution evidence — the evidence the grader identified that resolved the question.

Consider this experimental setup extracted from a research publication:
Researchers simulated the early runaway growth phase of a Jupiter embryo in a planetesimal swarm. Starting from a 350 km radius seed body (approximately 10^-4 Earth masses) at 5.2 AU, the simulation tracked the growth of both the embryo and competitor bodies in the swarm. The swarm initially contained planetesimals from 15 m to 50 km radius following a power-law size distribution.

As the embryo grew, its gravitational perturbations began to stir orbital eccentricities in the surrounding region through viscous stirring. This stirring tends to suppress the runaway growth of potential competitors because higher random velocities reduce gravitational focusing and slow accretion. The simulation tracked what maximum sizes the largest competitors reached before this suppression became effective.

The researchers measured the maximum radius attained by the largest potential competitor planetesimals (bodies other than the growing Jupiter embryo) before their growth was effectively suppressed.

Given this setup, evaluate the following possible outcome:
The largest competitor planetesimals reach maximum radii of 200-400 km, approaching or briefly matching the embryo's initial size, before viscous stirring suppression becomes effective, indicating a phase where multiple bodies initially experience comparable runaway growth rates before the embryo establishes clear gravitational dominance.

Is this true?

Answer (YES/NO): NO